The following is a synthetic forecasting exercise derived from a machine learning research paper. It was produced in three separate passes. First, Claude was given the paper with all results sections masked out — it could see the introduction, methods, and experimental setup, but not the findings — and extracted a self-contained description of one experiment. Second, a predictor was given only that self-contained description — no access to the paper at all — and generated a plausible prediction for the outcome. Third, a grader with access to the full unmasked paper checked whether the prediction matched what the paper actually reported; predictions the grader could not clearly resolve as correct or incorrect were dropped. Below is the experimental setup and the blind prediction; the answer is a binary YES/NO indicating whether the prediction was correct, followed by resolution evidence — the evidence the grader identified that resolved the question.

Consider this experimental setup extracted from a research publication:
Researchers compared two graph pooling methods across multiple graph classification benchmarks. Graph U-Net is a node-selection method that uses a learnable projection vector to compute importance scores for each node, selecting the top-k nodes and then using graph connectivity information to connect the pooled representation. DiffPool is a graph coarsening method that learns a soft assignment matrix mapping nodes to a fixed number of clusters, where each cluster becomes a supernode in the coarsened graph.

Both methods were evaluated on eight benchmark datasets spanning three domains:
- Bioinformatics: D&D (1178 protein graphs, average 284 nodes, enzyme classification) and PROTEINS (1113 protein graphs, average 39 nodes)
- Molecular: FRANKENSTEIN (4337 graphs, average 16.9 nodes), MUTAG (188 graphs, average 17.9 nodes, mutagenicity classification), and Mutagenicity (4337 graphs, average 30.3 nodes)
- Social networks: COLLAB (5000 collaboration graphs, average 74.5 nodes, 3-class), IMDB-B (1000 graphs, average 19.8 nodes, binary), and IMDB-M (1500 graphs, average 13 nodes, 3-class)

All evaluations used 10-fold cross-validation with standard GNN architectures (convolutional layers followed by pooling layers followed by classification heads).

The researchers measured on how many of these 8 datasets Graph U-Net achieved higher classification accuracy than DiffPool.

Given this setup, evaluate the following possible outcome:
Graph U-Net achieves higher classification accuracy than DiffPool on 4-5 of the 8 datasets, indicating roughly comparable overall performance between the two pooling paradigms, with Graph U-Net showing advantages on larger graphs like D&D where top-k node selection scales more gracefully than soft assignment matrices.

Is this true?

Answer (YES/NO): NO